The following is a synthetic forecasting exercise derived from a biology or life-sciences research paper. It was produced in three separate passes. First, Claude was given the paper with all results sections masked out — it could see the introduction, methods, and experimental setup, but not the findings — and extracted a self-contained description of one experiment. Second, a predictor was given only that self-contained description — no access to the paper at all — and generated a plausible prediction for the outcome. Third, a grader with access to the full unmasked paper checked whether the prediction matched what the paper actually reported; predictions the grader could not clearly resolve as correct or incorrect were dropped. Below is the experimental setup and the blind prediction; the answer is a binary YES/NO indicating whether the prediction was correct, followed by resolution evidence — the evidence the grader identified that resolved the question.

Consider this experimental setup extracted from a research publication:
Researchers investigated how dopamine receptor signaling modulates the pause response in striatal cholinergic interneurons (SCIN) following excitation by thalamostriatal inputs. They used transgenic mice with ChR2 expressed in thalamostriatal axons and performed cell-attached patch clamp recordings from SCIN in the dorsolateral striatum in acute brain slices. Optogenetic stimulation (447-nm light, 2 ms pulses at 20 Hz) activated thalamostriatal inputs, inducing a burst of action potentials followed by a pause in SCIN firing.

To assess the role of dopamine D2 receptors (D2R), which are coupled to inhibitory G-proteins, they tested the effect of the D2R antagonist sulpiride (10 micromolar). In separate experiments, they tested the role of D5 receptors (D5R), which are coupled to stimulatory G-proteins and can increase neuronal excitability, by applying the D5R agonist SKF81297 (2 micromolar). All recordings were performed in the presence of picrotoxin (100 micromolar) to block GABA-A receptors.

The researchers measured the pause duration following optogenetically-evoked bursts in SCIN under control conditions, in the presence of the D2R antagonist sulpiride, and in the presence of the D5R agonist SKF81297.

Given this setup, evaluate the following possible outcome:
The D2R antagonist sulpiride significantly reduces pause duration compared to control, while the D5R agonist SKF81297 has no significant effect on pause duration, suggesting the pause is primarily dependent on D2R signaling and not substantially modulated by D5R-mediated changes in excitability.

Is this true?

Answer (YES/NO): NO